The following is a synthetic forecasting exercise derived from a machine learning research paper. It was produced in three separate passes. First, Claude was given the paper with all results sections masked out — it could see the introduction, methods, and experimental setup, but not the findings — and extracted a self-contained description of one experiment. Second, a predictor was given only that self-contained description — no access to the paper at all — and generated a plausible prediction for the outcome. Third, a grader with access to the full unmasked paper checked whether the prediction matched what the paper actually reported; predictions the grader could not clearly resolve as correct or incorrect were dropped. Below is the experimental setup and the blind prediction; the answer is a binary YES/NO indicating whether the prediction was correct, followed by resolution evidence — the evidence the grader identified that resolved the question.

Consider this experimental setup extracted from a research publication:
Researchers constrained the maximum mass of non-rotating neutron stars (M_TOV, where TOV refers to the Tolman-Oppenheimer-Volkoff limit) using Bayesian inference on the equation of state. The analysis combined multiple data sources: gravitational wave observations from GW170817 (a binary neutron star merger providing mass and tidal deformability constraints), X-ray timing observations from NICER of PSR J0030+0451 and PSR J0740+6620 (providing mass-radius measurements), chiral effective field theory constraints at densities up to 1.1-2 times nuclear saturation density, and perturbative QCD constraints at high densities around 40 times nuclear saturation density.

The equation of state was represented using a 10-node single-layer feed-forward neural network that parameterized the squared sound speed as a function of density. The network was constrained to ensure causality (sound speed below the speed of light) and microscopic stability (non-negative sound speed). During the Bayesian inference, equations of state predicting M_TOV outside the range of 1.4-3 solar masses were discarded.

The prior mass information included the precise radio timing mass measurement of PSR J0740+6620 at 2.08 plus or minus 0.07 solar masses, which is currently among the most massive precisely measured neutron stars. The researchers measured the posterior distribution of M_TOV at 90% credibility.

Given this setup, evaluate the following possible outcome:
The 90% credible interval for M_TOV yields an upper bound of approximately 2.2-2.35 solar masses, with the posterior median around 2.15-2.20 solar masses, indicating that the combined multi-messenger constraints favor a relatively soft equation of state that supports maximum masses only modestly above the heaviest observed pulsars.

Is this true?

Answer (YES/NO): NO